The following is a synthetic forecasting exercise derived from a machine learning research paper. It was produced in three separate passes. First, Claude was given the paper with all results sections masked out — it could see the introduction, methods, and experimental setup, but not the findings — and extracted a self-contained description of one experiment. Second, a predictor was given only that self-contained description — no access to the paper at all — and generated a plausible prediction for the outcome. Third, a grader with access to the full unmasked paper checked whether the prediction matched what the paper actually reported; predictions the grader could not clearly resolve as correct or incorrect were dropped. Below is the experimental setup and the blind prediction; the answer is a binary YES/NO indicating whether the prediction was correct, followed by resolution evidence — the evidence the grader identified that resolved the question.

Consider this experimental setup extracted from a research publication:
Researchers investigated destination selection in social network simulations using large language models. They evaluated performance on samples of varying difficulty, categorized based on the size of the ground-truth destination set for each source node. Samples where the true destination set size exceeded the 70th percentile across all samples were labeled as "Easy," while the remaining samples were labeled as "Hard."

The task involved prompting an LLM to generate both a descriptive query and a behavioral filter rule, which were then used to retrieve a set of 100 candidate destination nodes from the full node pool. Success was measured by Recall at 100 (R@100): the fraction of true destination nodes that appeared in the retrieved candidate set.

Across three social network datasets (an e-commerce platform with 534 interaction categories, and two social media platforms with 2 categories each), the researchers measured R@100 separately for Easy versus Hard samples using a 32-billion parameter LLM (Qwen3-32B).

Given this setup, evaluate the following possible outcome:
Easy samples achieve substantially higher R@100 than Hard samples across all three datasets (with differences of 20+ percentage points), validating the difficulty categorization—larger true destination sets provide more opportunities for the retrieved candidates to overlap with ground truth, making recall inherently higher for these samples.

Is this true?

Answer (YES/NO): NO